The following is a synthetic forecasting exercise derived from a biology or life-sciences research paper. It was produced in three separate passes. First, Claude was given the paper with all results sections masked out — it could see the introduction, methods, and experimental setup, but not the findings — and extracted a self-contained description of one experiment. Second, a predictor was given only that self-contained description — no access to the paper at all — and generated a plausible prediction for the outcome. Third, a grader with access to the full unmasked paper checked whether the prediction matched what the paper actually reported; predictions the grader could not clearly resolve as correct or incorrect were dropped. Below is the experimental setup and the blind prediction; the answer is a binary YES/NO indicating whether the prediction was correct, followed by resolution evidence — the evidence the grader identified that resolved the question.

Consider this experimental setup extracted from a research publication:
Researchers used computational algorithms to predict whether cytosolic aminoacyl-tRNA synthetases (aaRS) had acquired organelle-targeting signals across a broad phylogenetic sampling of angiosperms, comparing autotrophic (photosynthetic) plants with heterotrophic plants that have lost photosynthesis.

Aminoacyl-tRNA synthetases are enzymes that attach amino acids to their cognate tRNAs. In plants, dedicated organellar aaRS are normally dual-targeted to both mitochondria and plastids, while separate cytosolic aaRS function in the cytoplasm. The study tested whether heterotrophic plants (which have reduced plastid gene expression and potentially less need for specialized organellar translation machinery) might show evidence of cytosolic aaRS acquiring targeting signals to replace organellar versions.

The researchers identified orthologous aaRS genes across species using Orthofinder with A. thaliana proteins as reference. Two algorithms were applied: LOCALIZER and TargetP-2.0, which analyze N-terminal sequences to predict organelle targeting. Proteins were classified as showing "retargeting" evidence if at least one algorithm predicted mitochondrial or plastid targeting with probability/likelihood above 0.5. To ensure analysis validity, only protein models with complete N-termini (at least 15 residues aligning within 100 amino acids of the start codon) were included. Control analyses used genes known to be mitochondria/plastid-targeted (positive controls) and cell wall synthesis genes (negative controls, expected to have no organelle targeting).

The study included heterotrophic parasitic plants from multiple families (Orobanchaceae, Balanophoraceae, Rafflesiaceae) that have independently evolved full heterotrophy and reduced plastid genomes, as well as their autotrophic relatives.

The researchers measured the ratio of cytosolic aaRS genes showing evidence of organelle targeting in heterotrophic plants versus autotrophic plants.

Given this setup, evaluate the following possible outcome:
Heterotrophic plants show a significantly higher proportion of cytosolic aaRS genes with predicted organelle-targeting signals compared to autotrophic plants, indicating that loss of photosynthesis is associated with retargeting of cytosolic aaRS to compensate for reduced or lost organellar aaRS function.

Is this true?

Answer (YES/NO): YES